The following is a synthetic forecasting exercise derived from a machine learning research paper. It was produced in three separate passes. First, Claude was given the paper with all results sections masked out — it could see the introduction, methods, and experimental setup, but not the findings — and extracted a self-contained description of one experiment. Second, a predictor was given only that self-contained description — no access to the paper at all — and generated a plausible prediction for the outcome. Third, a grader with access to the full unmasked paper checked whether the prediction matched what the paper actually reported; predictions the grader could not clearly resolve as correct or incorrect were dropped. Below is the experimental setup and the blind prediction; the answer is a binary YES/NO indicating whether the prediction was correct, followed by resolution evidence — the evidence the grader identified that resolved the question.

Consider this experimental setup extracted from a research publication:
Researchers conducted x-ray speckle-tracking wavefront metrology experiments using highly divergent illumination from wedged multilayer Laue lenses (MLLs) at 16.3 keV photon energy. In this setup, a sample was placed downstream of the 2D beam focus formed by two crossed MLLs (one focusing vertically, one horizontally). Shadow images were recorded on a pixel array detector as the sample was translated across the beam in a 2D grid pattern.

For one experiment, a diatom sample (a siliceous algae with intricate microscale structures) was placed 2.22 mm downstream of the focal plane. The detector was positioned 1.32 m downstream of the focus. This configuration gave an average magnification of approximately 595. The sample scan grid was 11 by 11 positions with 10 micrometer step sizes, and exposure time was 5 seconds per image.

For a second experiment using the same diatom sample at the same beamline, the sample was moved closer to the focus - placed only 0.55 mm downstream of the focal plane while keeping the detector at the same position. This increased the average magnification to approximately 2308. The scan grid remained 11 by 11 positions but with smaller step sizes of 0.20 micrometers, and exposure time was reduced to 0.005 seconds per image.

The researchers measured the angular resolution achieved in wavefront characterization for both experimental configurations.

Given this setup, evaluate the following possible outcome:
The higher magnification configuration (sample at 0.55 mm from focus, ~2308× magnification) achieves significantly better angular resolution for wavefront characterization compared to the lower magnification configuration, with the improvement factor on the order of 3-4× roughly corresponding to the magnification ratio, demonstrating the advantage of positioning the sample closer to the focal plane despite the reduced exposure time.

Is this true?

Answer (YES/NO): NO